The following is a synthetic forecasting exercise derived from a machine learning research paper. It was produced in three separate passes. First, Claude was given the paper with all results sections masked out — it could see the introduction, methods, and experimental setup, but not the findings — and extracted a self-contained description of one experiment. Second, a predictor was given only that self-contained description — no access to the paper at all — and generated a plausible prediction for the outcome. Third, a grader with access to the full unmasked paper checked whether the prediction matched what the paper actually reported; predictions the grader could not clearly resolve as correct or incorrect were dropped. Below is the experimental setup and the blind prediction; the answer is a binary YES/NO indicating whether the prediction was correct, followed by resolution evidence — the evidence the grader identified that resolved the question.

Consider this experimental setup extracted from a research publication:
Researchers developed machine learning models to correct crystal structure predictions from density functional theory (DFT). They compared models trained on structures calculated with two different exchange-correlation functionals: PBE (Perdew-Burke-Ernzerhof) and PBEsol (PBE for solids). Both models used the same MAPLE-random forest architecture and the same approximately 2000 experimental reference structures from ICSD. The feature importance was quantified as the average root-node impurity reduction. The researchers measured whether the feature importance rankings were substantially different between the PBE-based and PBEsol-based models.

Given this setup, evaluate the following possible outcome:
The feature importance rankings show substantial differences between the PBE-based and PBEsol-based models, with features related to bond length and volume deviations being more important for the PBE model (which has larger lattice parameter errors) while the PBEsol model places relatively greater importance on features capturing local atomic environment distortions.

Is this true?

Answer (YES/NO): NO